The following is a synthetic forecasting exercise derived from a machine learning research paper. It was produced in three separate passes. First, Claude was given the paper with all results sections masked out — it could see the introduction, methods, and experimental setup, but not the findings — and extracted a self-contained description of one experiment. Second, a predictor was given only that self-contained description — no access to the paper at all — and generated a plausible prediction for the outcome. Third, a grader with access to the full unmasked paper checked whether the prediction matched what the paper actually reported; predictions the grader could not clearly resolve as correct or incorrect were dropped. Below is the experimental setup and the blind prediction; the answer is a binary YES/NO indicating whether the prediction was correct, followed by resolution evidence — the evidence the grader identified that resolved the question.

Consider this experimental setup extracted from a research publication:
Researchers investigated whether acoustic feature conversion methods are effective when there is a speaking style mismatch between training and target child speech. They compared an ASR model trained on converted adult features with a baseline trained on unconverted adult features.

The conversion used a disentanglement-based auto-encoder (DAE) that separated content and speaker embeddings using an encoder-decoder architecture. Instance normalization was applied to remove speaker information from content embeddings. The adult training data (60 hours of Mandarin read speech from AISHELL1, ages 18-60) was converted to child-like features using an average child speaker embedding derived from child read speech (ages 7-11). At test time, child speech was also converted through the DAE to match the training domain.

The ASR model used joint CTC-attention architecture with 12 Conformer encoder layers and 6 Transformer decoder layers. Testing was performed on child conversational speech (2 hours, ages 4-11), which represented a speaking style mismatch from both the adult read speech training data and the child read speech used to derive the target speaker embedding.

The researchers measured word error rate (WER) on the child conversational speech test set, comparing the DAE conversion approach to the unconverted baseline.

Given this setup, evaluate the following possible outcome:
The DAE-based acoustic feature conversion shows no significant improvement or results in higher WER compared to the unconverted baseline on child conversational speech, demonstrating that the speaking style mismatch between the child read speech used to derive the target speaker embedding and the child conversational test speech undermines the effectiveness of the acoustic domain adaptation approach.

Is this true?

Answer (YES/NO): NO